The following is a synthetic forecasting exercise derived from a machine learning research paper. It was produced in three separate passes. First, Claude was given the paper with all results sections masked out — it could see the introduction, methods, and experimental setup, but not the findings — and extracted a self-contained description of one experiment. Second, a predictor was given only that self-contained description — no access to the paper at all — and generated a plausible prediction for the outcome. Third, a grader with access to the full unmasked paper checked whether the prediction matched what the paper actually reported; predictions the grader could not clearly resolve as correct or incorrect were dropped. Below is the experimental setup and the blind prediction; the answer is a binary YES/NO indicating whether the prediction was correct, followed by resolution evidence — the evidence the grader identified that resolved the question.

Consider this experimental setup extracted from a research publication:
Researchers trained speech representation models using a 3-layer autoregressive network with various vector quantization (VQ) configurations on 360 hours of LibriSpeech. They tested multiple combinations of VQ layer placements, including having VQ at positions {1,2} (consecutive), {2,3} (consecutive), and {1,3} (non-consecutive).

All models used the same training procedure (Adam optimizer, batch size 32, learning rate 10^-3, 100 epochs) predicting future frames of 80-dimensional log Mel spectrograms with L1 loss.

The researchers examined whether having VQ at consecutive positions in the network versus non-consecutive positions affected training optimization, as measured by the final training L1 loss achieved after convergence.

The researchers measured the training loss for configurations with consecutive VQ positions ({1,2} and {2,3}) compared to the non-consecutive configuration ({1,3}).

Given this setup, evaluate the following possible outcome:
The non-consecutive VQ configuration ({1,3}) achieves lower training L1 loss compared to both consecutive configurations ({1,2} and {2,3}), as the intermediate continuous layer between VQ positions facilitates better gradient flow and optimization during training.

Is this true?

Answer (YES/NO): YES